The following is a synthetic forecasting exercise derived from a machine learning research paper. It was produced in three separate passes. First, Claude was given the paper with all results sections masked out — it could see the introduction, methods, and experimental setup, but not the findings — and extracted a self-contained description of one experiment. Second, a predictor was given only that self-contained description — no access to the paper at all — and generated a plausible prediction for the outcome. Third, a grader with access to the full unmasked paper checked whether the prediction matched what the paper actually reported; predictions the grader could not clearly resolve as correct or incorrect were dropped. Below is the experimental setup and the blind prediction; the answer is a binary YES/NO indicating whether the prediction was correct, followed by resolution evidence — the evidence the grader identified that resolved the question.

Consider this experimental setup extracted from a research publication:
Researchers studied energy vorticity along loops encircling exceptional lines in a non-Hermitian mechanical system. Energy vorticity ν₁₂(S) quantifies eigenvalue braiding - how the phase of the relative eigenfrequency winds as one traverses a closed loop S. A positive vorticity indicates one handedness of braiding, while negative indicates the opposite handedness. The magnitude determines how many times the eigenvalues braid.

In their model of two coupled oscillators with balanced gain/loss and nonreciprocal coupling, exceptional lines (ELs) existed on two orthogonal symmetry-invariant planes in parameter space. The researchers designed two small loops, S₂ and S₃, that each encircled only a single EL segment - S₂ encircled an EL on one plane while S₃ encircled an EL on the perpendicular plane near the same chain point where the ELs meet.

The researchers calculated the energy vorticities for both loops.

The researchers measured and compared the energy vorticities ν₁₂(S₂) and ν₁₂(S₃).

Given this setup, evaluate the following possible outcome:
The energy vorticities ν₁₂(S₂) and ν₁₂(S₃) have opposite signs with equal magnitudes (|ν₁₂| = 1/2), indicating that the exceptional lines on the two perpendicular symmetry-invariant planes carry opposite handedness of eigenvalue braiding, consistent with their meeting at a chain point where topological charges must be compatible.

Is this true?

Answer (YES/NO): YES